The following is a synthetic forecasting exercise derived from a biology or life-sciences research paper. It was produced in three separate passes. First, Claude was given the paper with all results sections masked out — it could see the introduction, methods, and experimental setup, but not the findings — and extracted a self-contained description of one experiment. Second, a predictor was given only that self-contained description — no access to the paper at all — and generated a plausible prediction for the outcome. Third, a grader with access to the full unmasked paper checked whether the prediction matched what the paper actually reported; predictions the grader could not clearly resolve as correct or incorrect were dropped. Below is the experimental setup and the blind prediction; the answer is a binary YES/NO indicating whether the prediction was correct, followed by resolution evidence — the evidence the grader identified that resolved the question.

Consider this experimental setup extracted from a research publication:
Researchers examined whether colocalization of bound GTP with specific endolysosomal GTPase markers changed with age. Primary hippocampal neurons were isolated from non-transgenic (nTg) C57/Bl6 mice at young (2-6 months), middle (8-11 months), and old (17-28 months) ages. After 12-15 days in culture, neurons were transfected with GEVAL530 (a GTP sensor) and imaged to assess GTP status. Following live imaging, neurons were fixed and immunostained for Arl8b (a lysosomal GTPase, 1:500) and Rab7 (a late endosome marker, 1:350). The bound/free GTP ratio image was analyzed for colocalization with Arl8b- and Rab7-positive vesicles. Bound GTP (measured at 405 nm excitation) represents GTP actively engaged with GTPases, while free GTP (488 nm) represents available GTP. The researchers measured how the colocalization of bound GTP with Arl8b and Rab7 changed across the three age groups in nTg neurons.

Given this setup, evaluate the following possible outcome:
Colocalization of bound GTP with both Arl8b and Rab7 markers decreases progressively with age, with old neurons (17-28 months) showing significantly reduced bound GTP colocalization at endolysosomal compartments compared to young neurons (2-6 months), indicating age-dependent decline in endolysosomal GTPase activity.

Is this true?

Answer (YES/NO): NO